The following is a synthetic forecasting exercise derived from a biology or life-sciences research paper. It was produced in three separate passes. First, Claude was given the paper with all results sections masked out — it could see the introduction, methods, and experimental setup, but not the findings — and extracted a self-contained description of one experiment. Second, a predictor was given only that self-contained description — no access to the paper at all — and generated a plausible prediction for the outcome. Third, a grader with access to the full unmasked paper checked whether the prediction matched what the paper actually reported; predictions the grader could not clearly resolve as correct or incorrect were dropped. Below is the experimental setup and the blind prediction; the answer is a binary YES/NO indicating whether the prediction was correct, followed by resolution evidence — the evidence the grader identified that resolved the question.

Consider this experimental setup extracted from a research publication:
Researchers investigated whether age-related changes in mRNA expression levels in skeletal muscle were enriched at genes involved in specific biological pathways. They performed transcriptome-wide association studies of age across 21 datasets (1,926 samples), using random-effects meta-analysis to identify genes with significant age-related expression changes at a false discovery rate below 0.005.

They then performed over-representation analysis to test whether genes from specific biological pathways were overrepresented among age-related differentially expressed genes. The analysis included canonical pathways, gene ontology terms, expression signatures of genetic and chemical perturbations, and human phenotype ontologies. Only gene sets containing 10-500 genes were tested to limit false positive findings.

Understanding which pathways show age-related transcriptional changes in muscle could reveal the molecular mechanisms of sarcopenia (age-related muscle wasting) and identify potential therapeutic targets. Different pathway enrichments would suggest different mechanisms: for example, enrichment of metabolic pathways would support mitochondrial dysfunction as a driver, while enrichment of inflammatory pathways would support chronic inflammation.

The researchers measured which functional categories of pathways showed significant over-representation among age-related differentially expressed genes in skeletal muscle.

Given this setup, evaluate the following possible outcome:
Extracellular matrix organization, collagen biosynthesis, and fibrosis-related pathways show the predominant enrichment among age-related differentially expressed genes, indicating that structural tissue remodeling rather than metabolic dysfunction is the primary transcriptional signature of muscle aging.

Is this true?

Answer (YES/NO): NO